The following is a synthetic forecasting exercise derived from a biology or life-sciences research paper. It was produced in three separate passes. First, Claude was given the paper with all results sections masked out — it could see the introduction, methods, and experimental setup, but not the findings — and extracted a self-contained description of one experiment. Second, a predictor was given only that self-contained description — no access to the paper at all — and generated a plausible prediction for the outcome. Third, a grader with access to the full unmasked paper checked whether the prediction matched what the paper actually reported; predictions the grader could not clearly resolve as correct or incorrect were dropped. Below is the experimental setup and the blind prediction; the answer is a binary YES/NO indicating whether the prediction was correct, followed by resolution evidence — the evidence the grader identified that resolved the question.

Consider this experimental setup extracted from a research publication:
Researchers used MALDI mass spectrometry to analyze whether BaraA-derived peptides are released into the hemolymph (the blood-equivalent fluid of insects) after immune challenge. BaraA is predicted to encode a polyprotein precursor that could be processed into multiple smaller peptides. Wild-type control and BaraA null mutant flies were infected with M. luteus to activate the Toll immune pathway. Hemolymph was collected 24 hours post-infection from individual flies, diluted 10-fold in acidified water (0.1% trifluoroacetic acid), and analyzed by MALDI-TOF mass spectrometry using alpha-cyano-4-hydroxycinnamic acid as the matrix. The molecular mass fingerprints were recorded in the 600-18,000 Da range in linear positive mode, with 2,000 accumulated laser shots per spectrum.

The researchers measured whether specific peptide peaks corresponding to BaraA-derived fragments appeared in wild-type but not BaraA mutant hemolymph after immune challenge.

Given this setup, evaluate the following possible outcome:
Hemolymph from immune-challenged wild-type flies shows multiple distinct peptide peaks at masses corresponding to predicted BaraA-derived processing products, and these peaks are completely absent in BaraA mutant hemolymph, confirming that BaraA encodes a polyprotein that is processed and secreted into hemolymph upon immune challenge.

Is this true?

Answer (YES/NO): NO